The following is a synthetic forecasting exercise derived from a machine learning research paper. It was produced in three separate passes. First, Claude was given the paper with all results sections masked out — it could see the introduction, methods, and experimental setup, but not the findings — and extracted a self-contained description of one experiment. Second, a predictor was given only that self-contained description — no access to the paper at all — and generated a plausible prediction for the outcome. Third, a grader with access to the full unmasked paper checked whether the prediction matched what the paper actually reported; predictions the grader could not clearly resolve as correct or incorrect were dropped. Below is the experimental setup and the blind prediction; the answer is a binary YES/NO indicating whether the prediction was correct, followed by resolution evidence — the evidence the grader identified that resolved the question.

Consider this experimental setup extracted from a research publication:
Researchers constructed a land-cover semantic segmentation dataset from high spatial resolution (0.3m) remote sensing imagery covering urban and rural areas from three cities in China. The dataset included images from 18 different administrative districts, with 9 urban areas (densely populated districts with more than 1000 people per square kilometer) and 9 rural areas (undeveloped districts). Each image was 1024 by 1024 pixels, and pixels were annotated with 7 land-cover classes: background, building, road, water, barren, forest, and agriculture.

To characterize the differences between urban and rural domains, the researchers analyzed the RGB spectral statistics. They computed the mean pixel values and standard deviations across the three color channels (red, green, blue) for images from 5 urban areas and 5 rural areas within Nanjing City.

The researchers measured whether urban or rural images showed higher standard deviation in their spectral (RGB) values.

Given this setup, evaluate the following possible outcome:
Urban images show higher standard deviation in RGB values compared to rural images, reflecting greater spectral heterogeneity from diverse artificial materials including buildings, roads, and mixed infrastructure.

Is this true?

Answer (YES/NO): YES